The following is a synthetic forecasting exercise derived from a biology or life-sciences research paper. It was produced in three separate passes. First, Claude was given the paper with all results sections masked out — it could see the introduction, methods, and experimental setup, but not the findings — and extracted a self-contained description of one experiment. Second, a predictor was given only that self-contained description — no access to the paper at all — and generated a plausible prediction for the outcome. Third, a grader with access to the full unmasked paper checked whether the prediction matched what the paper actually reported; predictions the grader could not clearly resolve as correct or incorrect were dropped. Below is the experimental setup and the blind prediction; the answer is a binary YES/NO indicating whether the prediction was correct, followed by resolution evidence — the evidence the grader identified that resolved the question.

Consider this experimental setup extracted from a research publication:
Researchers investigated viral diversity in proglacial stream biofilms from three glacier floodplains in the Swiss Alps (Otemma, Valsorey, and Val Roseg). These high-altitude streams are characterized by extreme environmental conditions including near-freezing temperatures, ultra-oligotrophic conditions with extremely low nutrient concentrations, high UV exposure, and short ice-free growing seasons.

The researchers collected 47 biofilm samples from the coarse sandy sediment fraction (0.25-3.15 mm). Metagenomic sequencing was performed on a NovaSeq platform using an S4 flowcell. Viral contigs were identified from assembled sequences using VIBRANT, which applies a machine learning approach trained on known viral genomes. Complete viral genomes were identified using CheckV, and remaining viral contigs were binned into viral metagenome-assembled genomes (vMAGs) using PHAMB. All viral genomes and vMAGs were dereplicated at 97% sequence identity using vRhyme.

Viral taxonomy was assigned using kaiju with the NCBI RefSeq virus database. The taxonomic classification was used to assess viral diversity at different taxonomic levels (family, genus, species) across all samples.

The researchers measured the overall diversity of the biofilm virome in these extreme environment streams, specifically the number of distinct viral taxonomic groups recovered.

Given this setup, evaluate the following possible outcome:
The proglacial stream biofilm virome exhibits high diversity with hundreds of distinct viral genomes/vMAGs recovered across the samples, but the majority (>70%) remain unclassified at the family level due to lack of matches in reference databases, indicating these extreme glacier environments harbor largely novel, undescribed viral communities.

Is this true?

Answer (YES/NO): NO